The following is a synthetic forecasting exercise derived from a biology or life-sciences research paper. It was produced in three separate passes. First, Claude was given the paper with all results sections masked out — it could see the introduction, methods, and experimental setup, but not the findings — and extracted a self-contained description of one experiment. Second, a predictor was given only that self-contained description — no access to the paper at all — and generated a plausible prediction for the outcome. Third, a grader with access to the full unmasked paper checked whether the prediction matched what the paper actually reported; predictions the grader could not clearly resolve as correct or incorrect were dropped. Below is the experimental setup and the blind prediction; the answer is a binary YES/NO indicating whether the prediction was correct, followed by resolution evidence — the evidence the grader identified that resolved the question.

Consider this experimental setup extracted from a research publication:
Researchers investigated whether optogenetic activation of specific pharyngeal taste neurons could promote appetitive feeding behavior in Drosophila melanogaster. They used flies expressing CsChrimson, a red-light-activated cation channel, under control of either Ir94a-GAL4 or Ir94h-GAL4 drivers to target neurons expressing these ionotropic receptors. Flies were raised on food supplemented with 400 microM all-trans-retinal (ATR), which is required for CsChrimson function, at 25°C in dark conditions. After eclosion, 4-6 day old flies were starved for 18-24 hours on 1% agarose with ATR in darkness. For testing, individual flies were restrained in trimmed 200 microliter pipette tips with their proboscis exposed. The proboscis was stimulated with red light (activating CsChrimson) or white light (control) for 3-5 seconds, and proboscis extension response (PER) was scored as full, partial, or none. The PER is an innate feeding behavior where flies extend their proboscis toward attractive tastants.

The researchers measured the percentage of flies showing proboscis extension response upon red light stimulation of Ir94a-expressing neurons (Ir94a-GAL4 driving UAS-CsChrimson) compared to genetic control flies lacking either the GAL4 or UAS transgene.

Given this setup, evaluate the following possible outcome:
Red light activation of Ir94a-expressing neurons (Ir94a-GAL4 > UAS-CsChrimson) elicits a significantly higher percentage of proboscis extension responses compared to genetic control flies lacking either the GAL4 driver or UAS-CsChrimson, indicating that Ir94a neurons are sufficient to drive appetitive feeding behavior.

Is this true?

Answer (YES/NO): YES